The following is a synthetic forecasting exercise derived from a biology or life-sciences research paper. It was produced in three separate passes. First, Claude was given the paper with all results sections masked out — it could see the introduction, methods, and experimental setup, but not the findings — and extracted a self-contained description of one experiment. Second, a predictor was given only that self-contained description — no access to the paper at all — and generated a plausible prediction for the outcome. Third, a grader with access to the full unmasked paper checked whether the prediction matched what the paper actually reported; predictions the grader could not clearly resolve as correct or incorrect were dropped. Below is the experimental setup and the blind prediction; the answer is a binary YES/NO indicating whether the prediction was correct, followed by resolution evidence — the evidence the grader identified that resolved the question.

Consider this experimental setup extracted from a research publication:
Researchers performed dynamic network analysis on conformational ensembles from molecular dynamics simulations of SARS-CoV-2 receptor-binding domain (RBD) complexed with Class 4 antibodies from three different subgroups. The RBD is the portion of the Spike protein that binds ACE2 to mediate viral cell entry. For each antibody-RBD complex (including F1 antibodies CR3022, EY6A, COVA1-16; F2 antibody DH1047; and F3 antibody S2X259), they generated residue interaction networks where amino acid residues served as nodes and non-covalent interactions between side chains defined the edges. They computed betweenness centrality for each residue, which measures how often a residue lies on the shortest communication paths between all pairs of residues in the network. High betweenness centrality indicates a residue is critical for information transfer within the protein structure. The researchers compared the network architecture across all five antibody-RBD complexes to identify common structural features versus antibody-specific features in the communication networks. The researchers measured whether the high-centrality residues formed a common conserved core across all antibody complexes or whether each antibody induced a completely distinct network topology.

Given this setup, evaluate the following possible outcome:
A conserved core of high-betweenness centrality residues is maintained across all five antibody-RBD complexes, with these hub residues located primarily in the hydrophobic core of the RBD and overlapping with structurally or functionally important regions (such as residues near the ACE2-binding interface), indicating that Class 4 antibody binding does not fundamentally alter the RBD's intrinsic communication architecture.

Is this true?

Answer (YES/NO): YES